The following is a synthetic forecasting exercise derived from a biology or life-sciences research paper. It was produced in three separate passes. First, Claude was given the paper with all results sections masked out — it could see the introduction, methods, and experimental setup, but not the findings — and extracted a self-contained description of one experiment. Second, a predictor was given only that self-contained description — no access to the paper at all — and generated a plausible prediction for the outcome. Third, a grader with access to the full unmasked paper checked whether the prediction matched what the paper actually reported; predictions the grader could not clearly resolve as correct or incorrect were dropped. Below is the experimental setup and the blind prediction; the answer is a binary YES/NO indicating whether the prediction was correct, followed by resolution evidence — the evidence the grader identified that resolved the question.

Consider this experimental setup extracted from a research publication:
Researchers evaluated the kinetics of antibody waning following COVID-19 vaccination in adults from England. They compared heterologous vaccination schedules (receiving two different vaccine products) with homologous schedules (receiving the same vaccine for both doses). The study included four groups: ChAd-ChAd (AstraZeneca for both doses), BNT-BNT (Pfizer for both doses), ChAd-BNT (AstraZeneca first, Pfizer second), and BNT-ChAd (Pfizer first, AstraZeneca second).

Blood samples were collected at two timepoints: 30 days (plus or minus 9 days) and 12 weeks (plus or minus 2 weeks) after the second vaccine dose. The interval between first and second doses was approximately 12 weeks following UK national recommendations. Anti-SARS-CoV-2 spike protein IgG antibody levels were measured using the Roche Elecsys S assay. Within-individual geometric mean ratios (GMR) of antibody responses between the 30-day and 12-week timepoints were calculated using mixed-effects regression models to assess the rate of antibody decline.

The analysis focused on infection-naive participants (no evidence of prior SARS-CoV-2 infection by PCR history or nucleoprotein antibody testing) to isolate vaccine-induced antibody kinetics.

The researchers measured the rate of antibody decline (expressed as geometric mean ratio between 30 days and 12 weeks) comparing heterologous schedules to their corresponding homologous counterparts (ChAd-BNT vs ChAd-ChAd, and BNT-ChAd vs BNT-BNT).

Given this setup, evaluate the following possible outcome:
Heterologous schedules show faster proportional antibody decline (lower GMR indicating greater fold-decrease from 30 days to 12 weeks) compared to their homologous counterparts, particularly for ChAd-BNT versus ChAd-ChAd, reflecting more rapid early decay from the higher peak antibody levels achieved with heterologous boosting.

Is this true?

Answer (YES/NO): YES